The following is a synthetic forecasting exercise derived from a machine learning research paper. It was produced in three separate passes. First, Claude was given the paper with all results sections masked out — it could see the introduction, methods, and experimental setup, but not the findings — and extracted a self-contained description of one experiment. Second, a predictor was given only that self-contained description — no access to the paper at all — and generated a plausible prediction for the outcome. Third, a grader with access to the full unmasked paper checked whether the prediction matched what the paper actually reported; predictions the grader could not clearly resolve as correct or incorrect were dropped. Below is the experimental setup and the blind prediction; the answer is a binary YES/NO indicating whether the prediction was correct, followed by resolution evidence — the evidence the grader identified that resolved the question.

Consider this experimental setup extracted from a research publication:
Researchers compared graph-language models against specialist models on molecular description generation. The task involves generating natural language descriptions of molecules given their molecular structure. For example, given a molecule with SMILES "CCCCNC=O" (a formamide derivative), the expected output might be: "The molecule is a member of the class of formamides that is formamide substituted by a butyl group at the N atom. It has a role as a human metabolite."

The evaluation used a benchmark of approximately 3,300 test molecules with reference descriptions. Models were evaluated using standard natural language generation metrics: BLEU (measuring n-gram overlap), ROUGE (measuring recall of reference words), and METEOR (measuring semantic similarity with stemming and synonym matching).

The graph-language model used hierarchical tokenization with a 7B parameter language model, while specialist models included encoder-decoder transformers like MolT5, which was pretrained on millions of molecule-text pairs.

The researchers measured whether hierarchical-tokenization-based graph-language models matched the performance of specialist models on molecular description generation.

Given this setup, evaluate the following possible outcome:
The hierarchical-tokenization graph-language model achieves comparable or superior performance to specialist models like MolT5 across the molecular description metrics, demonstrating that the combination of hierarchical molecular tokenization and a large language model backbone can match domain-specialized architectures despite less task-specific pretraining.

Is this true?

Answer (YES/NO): NO